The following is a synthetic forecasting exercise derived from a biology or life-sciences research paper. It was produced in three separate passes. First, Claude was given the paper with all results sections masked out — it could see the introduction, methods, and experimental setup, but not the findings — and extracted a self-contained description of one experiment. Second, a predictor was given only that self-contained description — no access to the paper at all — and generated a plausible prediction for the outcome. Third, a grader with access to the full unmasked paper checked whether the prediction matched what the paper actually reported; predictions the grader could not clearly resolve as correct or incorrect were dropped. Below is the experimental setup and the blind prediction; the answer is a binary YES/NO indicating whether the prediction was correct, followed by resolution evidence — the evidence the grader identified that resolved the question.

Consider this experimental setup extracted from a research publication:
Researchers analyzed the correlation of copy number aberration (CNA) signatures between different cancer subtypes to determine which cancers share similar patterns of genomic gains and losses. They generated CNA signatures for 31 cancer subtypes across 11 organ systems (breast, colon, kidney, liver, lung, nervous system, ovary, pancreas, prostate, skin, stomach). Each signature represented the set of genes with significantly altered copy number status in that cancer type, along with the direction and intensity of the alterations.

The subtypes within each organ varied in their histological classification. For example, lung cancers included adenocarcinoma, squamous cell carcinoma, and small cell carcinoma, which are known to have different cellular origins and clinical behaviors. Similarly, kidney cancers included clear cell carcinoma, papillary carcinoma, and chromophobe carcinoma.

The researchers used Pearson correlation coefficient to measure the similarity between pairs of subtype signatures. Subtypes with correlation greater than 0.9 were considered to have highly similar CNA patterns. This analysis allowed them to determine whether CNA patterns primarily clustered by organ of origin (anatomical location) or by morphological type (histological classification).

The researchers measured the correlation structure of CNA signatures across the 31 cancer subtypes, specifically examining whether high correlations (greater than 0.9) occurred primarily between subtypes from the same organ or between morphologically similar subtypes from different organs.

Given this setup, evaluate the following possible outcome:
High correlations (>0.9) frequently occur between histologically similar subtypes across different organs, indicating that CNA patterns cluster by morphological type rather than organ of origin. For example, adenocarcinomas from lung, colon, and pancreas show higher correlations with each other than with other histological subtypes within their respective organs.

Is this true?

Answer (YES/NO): NO